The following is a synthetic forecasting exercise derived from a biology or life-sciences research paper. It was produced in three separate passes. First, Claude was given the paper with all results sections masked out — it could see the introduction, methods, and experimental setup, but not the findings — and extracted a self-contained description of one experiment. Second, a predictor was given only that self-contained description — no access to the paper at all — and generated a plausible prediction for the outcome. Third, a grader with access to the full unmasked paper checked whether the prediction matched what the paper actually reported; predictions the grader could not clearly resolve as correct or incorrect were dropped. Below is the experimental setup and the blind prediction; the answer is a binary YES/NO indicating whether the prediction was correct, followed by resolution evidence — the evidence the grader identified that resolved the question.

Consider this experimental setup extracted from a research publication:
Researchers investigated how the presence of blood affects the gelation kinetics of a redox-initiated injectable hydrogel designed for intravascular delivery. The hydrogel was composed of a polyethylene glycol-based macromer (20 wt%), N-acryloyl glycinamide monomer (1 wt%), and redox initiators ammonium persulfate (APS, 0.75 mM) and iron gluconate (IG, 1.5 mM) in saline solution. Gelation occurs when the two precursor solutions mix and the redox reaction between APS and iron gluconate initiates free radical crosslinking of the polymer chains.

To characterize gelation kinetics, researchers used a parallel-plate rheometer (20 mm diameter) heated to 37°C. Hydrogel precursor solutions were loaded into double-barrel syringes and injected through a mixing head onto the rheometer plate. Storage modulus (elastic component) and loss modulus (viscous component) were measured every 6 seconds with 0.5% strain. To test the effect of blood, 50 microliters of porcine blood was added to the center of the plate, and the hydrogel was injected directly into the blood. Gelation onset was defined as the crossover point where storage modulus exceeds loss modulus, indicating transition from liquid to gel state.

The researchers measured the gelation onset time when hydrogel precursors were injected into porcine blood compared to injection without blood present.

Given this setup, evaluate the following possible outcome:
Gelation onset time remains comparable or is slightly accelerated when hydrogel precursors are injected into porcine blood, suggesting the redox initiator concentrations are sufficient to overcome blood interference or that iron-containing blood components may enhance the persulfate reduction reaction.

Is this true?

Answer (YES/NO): NO